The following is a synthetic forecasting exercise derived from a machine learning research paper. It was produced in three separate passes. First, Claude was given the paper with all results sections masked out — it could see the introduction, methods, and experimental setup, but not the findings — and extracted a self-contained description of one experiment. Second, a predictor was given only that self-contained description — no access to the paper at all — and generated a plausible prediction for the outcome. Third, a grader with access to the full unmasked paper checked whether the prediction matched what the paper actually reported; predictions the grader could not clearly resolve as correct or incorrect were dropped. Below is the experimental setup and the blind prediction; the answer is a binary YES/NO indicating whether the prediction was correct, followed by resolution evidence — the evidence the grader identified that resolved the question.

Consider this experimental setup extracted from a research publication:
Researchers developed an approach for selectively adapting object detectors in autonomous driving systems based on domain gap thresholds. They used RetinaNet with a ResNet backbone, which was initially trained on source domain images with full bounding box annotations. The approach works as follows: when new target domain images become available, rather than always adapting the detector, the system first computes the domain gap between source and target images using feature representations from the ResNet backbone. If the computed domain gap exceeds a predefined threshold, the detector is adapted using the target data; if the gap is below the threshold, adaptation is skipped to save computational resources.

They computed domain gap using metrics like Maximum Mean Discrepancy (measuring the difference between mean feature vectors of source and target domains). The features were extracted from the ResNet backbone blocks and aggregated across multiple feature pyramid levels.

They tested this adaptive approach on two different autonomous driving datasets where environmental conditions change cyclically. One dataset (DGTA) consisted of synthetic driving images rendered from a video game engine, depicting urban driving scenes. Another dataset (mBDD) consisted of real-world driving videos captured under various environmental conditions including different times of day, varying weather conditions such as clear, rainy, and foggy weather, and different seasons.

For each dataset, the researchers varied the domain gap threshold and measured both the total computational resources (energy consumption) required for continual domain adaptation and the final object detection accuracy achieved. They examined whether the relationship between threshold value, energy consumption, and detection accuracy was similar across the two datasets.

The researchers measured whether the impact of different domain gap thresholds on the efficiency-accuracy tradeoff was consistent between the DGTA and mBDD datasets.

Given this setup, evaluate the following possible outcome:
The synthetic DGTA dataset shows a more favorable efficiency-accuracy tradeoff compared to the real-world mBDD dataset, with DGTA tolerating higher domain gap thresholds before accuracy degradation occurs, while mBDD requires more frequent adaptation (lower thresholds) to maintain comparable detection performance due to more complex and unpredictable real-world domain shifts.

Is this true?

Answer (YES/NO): NO